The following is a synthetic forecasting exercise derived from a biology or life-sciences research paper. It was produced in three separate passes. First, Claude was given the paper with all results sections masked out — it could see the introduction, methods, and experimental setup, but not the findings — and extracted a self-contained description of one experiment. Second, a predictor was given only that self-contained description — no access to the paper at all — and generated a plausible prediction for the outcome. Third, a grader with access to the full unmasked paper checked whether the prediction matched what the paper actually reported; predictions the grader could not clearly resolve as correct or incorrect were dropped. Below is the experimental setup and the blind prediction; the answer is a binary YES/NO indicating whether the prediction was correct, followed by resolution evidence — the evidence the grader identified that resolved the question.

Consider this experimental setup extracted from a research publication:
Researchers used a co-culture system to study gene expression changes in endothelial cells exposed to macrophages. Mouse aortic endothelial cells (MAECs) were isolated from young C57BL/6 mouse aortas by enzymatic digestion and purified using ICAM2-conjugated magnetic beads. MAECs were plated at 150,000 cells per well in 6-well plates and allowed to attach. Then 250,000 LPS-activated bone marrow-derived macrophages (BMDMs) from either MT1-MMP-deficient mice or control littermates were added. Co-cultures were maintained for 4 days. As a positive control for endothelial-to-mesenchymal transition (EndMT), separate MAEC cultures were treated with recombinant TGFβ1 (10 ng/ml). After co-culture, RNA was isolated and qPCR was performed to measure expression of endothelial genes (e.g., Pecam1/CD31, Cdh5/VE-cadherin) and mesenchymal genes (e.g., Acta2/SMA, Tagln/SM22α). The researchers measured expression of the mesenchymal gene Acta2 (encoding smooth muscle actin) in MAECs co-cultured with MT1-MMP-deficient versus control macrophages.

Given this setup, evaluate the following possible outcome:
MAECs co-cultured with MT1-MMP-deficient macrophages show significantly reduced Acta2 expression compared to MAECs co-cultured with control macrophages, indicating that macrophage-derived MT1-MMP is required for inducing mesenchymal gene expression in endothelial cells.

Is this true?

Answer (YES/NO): YES